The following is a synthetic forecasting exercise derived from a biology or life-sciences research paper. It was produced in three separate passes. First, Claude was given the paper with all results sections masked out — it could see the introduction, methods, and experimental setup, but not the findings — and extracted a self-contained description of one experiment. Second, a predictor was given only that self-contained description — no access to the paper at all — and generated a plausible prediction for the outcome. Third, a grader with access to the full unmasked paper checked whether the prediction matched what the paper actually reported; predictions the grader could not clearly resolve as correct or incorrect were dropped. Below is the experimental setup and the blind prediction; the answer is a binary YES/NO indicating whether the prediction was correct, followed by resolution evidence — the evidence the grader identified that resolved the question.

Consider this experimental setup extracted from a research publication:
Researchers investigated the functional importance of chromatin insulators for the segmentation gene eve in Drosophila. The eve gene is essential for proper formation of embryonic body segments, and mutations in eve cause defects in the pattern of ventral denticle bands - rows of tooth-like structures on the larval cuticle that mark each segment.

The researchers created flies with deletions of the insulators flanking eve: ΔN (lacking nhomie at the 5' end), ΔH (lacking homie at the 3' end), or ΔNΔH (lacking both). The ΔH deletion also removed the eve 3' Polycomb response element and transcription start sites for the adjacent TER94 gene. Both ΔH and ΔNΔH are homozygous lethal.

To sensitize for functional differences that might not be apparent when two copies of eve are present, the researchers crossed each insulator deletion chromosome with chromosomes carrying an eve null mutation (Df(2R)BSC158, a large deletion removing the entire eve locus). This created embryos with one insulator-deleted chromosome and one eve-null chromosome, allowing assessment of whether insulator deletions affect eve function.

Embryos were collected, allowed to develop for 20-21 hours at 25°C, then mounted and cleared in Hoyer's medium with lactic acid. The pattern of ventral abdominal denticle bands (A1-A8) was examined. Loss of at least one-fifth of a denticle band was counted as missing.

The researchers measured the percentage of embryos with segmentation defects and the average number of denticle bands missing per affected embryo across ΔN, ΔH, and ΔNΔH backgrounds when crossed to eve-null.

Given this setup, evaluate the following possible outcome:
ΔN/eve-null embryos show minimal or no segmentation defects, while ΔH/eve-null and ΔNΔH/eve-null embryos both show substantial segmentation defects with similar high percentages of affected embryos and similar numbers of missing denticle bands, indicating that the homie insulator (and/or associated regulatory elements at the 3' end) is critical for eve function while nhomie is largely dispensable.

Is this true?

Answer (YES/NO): NO